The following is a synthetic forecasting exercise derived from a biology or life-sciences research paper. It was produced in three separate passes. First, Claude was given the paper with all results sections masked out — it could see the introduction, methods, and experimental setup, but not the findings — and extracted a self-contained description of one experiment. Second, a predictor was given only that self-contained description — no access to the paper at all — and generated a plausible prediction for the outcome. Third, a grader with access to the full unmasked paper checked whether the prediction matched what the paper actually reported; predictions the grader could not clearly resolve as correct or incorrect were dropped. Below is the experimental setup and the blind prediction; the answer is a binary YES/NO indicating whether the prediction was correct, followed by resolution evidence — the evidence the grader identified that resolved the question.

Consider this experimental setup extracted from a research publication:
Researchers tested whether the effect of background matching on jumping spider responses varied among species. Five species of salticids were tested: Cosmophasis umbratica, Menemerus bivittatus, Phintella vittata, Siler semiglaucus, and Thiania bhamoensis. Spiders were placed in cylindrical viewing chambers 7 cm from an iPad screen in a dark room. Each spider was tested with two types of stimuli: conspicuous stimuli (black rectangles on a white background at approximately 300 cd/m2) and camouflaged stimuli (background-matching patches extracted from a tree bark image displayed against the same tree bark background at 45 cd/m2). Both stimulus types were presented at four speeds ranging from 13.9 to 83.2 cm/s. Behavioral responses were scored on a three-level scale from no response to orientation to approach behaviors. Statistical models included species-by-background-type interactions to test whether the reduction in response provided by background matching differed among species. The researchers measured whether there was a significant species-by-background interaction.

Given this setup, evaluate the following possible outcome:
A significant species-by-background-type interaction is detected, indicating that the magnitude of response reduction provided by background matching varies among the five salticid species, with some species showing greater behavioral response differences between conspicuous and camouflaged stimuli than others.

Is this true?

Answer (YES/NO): NO